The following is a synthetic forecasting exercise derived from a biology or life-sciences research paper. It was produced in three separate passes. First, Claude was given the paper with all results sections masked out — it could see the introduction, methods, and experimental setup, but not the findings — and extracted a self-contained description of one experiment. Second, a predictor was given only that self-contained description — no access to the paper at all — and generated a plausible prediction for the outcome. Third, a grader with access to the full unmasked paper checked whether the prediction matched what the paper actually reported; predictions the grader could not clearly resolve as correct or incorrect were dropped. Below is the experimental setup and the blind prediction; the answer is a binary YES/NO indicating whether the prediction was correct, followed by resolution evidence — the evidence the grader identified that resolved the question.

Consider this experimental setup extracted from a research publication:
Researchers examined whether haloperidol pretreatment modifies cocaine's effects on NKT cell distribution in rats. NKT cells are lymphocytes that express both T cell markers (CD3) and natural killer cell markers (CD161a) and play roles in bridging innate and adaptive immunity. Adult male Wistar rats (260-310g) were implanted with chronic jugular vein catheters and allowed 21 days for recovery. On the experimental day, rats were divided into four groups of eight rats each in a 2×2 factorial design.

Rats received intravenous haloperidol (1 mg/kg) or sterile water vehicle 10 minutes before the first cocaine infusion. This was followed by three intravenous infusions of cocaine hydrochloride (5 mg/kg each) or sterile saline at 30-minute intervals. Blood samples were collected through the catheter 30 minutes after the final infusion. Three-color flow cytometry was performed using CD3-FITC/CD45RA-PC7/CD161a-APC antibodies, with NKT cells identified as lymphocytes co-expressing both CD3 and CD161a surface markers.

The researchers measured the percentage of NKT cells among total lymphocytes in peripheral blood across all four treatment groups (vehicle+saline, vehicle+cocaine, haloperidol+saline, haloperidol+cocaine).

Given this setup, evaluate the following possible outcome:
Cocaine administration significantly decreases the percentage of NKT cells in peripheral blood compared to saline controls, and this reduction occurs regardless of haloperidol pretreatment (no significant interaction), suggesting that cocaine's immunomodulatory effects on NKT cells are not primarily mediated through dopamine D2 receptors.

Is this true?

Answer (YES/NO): NO